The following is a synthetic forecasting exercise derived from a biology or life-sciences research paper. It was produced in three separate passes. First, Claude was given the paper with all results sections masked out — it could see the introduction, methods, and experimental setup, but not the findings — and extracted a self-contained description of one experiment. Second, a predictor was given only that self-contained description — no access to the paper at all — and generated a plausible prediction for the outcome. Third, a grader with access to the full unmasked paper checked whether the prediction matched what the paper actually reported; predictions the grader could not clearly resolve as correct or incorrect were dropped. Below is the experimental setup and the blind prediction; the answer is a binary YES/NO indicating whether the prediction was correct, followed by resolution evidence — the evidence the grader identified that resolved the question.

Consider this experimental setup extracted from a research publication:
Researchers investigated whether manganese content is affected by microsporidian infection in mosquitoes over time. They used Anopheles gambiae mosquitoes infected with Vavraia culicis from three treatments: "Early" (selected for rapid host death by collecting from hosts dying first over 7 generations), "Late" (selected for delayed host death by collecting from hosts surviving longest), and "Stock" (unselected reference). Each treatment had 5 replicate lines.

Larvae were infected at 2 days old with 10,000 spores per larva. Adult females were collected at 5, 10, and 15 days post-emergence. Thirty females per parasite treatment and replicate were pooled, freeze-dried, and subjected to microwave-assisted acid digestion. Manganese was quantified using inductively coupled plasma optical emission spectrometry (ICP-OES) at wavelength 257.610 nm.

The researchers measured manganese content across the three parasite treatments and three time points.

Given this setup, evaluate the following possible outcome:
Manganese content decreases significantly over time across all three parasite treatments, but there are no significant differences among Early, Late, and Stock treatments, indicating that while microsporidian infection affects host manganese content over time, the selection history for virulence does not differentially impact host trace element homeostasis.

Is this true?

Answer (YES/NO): NO